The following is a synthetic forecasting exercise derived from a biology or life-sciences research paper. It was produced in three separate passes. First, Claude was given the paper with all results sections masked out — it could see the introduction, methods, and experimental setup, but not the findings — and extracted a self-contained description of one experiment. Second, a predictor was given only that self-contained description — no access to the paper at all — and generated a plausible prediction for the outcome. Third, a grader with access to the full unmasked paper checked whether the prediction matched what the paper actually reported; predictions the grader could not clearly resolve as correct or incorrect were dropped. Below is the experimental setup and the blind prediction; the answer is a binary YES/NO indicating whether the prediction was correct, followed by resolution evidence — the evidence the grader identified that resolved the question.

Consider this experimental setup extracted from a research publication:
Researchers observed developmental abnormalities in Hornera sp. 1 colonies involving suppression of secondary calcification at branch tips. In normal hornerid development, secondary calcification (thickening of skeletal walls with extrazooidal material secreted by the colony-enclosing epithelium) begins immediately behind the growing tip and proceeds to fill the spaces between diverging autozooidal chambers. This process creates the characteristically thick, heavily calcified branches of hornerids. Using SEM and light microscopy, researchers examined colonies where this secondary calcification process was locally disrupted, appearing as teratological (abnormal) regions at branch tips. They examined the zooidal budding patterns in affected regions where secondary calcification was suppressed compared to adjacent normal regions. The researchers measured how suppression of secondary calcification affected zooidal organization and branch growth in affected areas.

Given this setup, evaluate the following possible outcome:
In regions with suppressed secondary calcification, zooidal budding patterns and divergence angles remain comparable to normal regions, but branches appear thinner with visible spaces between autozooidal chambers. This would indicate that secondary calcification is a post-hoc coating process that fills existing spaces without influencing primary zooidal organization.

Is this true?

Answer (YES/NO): NO